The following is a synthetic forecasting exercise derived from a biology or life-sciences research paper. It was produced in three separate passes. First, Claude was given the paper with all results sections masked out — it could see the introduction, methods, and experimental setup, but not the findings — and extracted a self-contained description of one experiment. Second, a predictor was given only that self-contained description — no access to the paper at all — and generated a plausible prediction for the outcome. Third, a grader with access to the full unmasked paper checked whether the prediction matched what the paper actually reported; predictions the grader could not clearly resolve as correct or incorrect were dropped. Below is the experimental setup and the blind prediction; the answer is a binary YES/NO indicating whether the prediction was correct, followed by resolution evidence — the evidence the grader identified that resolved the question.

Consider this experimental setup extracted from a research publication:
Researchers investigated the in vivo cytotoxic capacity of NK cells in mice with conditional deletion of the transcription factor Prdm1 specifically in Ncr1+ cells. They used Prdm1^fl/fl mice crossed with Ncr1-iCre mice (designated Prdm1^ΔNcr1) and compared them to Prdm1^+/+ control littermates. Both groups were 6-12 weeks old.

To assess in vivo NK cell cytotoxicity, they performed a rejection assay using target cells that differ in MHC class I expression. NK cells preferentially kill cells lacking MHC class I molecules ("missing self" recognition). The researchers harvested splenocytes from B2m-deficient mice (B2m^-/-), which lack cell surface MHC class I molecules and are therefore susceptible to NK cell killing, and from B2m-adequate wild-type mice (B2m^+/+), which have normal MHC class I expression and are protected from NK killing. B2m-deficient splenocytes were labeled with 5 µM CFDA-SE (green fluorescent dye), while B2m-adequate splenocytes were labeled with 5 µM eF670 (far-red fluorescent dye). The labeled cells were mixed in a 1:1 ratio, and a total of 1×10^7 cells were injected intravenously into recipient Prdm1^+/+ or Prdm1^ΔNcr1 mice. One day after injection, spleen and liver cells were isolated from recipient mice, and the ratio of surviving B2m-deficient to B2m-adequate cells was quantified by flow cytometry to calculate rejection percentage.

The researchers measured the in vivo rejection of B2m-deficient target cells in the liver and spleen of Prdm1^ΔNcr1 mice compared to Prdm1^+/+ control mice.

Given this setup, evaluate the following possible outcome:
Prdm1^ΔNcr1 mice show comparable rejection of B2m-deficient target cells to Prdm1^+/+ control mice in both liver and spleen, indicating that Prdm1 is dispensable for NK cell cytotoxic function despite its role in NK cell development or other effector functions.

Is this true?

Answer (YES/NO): YES